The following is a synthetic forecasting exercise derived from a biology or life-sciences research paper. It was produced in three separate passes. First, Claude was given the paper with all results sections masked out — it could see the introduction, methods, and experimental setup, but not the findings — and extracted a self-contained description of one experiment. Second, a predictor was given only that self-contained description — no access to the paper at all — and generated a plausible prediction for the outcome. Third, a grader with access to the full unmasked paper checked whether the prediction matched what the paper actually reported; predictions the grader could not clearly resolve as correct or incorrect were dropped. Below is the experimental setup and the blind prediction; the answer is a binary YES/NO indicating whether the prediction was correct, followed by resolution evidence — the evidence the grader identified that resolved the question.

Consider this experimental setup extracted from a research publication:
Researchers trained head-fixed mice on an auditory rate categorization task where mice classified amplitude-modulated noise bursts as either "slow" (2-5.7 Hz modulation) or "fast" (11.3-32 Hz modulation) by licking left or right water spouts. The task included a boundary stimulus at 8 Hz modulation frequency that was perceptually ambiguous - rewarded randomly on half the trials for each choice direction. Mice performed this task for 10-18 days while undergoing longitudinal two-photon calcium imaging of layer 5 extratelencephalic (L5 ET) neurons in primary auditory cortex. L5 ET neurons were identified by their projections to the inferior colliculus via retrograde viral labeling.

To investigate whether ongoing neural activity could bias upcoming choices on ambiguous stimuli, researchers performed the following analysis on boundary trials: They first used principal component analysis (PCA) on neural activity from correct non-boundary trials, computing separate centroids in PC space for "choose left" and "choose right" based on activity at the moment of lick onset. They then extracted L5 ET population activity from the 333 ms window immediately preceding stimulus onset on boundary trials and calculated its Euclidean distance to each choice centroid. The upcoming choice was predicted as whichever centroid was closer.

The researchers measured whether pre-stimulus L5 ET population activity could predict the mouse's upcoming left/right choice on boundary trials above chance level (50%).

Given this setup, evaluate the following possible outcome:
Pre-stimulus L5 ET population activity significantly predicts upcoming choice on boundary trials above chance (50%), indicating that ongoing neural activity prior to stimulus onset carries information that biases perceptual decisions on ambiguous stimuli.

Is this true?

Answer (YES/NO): YES